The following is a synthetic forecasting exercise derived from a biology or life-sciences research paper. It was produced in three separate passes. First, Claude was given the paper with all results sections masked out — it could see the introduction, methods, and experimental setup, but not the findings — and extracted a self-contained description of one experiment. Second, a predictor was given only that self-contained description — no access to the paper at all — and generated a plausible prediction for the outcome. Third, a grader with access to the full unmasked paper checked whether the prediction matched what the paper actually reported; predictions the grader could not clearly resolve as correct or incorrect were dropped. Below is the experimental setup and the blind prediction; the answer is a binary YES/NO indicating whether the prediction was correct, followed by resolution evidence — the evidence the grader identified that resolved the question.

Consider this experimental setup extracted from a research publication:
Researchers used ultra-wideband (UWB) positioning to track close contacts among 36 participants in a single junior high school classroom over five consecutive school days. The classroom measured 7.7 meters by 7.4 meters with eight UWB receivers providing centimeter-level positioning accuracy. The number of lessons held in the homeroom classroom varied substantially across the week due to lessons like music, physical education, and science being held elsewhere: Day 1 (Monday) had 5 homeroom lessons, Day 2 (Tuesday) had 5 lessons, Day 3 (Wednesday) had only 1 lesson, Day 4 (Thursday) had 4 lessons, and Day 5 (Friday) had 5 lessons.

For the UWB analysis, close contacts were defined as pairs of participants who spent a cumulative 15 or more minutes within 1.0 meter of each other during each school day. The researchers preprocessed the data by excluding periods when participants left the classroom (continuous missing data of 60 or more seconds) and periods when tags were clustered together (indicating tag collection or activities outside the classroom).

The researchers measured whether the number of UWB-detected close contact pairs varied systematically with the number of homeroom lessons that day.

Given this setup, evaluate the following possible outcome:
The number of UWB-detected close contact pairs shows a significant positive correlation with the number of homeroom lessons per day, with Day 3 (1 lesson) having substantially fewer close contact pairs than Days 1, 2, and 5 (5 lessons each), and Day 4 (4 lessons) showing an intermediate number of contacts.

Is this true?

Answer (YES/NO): NO